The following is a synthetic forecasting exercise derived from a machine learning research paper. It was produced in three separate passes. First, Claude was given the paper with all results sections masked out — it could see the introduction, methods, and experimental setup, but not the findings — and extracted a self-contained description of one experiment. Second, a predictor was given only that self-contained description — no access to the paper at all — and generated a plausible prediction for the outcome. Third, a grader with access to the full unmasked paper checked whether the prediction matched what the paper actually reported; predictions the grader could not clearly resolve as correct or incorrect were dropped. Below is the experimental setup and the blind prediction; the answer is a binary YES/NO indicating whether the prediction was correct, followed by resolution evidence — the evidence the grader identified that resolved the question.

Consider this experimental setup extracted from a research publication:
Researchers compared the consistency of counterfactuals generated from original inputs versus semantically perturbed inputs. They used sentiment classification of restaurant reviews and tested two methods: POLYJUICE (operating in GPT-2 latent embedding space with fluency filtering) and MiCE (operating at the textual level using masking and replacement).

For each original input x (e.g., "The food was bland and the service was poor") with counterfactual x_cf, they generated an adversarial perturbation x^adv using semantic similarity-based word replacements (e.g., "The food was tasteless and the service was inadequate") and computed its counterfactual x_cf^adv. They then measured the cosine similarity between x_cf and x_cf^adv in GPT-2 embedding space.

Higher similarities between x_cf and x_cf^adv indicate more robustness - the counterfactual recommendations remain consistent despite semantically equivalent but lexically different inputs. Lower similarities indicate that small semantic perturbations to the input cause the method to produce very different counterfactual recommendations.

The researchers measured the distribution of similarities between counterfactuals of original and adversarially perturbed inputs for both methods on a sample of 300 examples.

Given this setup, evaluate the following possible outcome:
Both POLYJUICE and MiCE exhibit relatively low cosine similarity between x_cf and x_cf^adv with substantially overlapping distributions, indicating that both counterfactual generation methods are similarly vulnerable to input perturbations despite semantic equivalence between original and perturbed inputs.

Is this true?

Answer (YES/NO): NO